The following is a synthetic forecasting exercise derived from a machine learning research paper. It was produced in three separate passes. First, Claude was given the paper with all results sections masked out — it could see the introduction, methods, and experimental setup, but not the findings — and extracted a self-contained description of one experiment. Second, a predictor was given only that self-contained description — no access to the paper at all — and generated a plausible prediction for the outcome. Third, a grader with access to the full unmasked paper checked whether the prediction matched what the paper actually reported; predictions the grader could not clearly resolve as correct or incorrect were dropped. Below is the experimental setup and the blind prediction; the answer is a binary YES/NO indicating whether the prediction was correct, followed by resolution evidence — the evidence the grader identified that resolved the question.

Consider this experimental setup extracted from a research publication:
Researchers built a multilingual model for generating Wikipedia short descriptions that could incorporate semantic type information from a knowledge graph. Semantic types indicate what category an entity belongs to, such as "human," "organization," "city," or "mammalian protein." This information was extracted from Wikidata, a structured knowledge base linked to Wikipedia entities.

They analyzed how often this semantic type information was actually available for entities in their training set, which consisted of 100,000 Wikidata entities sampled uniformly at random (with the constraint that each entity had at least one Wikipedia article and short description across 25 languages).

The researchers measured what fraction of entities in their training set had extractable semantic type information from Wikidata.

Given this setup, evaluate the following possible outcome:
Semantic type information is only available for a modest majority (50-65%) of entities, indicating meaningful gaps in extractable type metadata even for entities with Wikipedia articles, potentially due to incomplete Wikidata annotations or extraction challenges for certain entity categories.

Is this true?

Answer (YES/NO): NO